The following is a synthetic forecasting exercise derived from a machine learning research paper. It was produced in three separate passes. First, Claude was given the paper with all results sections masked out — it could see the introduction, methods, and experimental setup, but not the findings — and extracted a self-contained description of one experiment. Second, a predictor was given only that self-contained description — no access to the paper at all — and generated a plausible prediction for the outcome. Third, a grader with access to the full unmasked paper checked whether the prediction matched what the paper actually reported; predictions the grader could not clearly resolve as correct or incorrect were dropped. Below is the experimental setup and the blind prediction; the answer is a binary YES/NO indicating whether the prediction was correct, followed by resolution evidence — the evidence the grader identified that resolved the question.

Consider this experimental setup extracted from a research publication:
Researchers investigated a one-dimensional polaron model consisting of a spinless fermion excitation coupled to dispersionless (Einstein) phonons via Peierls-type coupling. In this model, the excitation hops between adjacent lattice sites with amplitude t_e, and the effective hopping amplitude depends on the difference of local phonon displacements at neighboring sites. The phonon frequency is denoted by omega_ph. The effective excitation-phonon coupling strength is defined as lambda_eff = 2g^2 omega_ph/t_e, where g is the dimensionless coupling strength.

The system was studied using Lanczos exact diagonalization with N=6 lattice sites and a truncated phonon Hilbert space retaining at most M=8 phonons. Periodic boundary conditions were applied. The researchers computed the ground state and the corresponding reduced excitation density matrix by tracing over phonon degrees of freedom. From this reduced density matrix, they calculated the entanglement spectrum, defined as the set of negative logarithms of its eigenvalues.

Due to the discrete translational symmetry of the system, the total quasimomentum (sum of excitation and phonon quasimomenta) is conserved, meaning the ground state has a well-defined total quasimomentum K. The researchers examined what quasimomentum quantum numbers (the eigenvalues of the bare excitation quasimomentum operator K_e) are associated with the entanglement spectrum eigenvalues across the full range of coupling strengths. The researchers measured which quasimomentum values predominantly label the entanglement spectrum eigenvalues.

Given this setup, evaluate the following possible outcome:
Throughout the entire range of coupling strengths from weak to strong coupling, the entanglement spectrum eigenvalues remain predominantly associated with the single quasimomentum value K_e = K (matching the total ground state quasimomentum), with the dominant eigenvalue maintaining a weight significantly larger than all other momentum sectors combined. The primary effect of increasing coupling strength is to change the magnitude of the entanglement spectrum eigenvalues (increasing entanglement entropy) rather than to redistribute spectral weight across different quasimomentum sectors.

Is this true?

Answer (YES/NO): NO